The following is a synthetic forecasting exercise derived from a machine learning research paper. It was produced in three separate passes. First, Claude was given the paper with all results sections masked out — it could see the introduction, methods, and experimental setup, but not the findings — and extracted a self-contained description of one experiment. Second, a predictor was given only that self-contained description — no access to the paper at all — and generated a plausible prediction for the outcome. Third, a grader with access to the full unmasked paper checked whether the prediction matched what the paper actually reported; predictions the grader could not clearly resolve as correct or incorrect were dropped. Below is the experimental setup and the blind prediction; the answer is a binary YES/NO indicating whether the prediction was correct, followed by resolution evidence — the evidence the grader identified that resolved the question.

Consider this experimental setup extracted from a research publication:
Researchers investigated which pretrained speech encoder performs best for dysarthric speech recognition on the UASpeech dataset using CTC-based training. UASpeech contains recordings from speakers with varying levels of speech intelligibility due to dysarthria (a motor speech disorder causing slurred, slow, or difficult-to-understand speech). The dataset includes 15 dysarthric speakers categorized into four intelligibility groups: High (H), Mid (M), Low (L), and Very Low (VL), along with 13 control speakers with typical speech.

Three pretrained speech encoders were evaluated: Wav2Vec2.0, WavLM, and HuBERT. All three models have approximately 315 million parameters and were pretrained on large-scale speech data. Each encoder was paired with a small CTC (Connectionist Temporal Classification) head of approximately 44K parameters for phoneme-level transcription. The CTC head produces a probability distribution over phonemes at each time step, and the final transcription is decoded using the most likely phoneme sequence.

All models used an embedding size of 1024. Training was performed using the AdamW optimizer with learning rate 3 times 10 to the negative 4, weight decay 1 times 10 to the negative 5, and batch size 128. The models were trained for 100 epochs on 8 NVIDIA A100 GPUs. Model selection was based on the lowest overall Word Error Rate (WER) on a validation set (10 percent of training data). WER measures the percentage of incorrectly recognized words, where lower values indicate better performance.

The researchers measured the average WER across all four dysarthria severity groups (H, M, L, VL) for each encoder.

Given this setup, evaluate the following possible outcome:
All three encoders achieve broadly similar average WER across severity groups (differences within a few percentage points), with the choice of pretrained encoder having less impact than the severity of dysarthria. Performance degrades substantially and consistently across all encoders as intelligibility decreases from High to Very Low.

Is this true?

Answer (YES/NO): YES